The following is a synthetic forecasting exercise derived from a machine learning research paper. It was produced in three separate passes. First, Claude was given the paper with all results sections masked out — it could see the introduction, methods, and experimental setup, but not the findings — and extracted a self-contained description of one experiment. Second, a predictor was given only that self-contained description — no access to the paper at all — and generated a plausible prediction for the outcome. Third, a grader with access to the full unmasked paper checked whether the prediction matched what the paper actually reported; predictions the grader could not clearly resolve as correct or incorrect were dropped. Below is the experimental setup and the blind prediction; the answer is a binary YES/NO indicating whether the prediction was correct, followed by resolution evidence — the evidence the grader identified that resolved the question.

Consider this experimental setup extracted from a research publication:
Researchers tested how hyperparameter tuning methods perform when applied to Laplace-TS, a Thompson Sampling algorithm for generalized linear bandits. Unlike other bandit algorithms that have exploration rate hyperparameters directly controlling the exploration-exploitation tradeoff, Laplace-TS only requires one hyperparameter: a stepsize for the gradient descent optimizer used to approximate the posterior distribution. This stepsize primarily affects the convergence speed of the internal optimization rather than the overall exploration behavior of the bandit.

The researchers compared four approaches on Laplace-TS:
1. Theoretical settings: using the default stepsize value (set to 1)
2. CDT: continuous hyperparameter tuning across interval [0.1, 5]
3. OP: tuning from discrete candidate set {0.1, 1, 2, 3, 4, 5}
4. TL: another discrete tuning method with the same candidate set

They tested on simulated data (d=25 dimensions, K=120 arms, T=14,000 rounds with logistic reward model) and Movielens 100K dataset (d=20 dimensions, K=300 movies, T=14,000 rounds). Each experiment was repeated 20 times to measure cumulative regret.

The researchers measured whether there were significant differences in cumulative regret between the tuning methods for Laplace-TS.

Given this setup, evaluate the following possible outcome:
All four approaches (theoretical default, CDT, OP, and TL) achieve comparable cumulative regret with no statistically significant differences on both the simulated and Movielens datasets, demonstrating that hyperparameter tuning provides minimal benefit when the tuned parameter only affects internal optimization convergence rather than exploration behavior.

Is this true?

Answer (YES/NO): YES